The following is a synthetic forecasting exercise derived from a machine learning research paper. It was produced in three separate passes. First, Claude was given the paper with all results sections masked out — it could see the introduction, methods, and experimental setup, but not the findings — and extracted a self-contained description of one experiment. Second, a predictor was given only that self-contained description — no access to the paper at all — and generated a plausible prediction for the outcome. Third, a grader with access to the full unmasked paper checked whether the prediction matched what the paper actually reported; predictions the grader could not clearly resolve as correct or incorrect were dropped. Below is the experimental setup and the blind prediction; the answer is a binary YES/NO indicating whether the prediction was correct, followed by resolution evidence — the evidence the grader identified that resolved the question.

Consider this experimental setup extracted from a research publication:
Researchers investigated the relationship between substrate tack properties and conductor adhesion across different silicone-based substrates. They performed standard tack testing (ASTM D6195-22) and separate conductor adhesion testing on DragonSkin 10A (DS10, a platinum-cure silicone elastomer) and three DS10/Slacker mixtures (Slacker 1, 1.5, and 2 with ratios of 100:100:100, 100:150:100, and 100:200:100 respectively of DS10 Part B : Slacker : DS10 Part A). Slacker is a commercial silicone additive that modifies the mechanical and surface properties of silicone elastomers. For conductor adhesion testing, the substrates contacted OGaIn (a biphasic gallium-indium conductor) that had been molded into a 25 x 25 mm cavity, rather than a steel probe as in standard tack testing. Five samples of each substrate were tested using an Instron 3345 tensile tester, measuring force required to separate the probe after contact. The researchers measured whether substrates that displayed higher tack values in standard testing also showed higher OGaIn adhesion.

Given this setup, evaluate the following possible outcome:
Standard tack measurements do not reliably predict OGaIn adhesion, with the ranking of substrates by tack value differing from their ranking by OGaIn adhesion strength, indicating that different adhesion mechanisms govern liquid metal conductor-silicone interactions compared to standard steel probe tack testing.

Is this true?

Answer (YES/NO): NO